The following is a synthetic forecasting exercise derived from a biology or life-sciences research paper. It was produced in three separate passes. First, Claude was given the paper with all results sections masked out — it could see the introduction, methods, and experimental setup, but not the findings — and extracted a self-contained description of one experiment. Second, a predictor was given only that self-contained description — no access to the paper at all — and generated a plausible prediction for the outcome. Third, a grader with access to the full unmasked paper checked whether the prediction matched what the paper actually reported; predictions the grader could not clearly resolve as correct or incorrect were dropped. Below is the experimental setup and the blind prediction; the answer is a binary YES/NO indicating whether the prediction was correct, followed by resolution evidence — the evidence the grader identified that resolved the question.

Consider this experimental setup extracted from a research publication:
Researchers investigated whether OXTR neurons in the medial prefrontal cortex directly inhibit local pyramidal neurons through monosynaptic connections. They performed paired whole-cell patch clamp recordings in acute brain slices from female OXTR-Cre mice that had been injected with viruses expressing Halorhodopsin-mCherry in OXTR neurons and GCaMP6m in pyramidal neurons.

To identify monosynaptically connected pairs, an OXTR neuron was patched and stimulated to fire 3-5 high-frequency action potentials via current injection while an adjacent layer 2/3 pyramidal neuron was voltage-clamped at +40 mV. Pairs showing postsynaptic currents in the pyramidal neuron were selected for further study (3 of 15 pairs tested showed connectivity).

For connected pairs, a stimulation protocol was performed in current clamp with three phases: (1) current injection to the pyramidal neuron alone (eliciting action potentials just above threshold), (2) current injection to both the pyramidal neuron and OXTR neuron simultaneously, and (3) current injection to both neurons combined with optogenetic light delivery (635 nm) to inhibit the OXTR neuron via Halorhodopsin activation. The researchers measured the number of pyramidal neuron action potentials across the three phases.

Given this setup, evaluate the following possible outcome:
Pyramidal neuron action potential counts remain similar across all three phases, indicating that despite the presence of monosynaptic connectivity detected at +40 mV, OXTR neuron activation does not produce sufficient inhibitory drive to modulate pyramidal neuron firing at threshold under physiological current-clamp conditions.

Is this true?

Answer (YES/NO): NO